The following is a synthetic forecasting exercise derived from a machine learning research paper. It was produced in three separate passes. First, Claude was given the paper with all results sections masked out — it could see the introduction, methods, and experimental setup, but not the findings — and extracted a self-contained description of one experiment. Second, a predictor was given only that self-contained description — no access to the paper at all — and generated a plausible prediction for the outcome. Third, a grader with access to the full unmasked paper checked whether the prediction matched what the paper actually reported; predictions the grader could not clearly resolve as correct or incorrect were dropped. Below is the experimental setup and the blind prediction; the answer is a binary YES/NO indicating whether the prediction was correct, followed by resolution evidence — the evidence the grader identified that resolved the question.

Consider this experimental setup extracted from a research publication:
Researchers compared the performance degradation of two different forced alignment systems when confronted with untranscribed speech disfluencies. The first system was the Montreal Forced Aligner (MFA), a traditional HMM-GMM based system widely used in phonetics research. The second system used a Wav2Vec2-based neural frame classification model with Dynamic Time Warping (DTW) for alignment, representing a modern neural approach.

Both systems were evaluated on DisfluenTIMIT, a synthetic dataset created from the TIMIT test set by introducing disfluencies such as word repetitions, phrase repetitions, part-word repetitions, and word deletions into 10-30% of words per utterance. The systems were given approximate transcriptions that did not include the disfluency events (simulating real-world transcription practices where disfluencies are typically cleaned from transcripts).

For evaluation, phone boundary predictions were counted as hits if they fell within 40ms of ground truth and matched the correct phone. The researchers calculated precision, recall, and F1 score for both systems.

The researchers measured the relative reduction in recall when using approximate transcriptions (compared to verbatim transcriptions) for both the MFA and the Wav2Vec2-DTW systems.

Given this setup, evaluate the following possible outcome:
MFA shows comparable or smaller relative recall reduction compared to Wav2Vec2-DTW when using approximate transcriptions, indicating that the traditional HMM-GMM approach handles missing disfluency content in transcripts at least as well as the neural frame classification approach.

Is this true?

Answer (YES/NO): NO